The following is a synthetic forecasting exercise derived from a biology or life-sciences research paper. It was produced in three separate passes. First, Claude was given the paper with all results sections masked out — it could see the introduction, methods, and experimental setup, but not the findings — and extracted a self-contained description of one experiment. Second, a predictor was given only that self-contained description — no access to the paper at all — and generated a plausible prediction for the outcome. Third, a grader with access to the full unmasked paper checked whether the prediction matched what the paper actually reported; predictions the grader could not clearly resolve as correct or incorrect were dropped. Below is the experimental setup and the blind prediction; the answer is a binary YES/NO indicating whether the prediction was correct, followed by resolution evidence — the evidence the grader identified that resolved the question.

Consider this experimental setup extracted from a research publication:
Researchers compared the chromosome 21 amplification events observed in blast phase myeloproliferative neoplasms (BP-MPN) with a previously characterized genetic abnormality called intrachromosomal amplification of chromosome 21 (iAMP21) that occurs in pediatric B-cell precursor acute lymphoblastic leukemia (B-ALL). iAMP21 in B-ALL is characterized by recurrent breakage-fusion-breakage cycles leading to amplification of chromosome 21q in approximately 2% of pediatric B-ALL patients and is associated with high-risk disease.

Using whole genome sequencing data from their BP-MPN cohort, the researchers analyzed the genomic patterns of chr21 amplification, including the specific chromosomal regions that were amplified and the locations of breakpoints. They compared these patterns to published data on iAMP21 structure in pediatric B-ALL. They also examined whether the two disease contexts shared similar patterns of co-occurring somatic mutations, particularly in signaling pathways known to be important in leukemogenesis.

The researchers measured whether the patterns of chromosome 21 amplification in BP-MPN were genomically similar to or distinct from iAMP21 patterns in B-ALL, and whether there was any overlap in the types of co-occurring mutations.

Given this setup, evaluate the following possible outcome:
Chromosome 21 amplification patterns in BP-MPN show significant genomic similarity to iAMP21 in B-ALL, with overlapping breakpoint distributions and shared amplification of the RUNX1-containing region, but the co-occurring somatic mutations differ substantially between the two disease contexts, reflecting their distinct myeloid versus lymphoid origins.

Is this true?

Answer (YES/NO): NO